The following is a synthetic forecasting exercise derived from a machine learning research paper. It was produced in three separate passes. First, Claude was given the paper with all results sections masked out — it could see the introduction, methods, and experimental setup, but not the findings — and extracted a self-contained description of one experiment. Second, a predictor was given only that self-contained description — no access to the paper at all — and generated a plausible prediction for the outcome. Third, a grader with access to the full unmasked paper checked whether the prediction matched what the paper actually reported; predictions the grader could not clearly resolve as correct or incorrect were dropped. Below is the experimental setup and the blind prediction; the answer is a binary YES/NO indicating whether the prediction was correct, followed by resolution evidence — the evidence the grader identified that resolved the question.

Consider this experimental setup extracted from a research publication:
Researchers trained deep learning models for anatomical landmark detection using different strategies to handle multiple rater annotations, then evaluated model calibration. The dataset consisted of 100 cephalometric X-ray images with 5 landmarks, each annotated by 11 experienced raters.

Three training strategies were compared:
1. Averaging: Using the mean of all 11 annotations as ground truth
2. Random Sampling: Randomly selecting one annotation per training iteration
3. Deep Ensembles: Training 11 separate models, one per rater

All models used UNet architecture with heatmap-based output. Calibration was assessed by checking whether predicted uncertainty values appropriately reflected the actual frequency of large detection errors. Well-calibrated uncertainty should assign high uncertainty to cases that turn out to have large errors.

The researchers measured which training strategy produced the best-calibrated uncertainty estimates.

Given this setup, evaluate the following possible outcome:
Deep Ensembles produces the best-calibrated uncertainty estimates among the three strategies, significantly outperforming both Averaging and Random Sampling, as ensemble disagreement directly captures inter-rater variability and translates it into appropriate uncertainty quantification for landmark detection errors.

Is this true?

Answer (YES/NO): NO